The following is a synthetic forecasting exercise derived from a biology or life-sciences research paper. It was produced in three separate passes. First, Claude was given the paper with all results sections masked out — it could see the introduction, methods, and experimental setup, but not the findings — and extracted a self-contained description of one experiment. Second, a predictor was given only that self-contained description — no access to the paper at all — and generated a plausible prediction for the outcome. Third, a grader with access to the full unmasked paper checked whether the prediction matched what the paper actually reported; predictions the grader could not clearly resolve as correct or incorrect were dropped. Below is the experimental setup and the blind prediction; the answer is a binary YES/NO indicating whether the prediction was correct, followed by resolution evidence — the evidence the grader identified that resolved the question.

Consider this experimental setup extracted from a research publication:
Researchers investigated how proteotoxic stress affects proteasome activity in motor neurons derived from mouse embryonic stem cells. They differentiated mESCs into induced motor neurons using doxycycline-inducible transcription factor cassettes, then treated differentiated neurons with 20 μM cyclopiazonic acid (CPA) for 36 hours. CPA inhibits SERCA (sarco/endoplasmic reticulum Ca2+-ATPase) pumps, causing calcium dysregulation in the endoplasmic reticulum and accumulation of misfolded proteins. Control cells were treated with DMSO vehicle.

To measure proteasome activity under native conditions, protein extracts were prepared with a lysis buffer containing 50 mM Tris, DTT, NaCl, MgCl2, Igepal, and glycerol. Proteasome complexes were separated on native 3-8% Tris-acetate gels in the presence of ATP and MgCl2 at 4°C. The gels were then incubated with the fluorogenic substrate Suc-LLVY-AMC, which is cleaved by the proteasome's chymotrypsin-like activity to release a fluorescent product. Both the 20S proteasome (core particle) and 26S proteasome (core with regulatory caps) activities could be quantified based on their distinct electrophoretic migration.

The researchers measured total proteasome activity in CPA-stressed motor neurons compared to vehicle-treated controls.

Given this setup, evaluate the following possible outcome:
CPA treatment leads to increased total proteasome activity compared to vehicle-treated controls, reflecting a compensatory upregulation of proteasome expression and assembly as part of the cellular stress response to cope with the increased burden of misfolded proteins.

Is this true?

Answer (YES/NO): NO